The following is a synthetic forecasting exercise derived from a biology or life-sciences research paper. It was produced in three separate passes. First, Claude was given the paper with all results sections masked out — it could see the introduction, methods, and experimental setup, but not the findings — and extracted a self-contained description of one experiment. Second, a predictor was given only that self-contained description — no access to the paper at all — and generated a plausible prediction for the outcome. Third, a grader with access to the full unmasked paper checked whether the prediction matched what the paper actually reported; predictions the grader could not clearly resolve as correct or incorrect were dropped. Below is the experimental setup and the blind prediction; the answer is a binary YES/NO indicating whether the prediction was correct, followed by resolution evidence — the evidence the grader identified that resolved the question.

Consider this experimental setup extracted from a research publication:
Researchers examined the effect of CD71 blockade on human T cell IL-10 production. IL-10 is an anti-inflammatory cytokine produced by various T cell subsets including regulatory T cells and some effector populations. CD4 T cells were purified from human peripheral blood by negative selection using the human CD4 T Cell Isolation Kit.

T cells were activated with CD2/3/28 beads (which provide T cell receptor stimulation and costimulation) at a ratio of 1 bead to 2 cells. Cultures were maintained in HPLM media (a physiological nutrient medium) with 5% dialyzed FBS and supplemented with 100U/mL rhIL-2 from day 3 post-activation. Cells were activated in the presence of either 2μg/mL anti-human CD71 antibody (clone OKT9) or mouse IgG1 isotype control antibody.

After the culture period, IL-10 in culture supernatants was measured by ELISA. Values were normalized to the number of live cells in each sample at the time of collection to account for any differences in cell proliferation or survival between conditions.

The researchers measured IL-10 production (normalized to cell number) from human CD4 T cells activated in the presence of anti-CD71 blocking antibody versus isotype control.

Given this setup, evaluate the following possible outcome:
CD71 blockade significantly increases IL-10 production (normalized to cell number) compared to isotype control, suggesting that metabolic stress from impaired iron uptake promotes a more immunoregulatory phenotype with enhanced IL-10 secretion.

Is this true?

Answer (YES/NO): YES